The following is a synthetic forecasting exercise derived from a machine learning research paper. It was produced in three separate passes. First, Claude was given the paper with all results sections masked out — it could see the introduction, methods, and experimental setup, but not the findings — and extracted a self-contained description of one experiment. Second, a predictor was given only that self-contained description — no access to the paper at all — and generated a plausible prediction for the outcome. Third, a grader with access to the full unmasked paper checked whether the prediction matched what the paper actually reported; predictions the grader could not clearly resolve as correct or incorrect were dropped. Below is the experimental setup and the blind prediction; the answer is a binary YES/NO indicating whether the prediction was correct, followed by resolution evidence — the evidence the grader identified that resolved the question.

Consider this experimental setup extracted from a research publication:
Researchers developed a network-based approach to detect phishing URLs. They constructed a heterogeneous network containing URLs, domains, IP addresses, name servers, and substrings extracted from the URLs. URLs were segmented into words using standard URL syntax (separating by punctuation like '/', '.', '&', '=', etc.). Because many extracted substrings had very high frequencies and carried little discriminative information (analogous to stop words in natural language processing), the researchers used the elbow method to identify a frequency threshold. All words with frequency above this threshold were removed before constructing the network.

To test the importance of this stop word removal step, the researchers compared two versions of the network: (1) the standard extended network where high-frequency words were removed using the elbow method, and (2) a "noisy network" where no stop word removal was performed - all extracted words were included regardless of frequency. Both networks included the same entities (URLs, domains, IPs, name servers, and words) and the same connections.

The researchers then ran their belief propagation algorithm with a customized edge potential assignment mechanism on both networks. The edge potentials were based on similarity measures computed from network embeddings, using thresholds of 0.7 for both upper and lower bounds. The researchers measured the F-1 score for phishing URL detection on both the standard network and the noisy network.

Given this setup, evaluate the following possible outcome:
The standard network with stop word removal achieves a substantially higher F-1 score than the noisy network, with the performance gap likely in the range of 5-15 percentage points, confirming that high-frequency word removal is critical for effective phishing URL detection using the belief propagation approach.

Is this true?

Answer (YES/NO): NO